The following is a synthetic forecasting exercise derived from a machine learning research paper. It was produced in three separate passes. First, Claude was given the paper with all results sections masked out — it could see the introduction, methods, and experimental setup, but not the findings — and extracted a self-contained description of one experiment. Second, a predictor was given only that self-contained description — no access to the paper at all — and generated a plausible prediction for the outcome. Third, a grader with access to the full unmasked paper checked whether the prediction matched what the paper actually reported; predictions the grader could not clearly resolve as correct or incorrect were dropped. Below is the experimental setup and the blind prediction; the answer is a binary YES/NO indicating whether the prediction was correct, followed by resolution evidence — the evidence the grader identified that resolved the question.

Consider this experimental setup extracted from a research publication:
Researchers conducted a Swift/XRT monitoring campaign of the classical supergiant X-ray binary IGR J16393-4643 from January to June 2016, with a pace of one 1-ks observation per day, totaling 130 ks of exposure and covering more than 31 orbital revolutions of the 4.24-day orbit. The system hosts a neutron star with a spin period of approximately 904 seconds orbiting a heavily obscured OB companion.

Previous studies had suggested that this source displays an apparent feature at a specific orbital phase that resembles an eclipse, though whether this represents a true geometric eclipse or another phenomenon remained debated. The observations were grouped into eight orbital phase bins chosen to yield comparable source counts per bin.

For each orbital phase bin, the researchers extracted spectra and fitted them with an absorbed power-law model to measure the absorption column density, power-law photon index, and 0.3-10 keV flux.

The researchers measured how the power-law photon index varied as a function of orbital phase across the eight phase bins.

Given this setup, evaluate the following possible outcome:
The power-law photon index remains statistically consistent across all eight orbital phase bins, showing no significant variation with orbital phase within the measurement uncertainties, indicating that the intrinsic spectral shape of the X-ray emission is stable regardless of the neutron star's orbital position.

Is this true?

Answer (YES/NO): NO